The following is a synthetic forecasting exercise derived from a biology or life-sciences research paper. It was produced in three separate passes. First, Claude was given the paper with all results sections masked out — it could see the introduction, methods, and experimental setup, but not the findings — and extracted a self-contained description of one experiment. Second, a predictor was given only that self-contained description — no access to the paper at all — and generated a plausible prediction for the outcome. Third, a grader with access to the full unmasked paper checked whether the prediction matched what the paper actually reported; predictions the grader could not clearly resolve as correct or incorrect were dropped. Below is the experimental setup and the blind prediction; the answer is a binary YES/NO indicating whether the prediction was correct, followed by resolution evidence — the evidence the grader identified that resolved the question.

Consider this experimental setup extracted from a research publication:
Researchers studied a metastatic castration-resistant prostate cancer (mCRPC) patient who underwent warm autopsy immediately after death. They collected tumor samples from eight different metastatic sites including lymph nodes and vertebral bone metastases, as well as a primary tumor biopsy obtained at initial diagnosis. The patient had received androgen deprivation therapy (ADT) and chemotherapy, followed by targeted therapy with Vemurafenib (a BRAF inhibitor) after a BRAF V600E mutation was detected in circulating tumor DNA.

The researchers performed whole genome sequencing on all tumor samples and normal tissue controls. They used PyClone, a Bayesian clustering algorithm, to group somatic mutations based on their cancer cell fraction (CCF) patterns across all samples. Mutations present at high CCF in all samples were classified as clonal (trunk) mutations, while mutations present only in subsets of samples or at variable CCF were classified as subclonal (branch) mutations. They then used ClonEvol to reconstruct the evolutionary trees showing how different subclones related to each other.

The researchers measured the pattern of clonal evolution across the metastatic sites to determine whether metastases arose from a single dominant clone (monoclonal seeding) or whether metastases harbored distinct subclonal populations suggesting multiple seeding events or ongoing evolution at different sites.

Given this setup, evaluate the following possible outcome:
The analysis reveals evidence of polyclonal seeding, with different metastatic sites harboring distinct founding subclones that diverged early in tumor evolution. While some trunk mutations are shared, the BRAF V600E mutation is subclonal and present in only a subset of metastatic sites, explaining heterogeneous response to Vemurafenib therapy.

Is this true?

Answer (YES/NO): NO